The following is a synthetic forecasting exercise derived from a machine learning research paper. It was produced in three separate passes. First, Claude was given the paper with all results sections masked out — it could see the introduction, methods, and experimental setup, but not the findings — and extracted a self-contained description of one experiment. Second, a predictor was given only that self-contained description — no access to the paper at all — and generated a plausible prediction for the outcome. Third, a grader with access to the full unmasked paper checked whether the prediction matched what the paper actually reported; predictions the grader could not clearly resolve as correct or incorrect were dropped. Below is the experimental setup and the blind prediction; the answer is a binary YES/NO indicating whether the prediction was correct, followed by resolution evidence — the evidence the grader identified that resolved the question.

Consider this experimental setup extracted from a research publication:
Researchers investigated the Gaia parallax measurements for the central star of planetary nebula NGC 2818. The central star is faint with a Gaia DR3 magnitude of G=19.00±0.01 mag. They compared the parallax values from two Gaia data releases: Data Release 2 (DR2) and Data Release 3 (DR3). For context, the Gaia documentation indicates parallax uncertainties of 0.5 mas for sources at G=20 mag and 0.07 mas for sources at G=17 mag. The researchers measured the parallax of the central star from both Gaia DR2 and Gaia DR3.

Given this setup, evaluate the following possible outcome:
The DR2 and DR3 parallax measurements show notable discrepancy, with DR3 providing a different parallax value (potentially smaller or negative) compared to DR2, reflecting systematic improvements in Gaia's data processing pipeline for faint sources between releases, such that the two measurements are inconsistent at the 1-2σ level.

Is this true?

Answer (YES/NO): NO